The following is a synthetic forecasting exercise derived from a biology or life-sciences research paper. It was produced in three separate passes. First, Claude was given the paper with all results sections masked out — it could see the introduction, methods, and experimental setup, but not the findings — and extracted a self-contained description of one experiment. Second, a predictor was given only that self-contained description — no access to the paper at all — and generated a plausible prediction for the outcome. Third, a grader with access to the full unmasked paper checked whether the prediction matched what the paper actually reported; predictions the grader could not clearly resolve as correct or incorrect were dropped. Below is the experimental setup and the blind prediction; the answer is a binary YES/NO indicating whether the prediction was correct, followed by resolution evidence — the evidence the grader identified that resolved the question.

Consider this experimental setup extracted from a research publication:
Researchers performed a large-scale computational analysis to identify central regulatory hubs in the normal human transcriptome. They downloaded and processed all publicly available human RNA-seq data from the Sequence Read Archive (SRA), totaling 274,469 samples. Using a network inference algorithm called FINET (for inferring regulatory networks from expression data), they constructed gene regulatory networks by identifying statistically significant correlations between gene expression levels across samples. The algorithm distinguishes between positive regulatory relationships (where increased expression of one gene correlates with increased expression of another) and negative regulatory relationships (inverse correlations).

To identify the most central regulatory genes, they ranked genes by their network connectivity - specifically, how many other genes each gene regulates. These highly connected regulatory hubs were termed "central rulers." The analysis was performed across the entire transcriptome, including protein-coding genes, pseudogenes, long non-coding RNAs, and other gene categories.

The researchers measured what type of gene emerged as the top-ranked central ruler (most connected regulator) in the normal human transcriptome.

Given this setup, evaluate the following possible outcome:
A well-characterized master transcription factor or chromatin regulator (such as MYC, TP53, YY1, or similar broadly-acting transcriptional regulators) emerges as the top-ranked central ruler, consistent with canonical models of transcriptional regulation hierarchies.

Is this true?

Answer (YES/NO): NO